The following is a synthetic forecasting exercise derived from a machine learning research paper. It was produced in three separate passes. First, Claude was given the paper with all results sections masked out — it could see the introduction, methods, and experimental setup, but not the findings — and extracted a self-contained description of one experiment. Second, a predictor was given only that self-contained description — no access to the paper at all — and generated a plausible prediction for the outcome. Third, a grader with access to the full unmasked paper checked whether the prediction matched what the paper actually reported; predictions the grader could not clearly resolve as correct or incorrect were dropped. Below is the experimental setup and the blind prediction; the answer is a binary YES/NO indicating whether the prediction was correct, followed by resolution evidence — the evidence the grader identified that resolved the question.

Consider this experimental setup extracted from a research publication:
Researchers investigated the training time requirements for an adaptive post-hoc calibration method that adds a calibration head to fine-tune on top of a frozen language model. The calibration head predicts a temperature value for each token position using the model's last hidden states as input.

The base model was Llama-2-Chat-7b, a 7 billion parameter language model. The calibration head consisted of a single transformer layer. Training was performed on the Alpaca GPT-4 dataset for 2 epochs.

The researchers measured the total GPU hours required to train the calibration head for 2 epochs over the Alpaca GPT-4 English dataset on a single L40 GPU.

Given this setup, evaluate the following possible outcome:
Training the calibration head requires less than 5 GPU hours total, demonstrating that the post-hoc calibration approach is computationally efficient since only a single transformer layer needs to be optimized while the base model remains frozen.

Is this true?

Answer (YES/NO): NO